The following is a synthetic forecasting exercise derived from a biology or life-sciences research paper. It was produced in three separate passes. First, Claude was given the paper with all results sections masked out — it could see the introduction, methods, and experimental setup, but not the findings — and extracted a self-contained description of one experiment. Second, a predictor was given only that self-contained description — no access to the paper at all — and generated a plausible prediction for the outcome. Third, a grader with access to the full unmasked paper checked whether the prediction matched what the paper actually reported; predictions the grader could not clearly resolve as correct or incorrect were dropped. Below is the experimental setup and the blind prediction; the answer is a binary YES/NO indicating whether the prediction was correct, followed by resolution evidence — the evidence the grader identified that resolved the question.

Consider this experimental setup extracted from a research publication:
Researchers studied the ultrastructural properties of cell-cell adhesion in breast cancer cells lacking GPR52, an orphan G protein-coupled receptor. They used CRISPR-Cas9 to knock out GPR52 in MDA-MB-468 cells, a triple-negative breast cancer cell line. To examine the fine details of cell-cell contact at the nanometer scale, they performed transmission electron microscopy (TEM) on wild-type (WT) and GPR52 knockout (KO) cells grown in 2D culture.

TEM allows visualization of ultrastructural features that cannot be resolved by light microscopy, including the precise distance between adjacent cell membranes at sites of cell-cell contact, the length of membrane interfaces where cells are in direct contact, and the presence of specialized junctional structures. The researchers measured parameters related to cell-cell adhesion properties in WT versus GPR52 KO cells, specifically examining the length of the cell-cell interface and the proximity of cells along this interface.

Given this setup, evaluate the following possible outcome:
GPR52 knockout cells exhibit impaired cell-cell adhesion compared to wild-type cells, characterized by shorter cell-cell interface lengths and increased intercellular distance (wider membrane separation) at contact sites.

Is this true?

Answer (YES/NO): NO